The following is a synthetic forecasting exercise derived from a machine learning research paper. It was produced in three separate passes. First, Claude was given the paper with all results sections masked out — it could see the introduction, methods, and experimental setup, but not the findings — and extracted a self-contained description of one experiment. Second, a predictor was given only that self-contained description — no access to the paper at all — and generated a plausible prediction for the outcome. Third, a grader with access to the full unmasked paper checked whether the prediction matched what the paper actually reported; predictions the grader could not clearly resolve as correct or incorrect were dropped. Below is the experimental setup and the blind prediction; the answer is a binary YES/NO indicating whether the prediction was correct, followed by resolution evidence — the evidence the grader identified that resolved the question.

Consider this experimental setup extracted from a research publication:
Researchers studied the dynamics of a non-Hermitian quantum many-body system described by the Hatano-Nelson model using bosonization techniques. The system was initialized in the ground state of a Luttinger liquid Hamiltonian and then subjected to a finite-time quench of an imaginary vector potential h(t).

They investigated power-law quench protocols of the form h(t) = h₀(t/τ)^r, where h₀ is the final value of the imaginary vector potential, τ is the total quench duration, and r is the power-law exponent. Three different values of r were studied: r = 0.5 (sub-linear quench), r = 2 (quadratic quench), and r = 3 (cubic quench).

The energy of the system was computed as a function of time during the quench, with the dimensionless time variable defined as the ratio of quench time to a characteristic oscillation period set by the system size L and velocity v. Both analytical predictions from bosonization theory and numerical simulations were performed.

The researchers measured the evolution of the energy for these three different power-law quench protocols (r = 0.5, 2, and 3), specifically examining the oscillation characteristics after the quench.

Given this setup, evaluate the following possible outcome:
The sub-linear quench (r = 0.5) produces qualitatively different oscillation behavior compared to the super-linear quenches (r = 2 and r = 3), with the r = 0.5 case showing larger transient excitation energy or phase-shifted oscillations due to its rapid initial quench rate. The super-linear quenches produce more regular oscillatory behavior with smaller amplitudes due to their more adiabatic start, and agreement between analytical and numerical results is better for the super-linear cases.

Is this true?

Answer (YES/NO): NO